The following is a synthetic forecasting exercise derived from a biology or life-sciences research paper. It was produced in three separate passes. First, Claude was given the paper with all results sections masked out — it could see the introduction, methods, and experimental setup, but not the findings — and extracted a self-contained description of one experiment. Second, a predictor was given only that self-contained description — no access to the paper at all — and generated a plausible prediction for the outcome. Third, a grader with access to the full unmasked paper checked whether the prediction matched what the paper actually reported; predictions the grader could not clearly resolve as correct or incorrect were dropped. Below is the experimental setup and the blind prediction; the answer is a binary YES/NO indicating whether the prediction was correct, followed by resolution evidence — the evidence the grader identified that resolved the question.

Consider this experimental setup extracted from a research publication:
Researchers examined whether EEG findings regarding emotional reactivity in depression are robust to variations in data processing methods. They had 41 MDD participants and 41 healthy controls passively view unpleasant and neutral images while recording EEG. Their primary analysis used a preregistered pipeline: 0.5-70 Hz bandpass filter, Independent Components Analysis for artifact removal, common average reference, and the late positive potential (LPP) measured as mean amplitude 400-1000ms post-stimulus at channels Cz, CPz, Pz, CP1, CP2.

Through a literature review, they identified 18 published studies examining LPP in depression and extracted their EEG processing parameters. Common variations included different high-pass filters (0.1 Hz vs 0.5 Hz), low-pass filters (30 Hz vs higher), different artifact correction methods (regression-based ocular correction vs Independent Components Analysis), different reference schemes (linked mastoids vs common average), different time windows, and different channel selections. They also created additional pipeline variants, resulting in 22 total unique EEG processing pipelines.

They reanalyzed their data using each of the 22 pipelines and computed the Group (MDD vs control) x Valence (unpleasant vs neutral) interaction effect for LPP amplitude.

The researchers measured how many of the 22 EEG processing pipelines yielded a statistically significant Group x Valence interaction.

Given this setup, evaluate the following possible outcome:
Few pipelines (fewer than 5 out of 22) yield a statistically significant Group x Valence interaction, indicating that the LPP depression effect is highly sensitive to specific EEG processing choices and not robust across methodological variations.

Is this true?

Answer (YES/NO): YES